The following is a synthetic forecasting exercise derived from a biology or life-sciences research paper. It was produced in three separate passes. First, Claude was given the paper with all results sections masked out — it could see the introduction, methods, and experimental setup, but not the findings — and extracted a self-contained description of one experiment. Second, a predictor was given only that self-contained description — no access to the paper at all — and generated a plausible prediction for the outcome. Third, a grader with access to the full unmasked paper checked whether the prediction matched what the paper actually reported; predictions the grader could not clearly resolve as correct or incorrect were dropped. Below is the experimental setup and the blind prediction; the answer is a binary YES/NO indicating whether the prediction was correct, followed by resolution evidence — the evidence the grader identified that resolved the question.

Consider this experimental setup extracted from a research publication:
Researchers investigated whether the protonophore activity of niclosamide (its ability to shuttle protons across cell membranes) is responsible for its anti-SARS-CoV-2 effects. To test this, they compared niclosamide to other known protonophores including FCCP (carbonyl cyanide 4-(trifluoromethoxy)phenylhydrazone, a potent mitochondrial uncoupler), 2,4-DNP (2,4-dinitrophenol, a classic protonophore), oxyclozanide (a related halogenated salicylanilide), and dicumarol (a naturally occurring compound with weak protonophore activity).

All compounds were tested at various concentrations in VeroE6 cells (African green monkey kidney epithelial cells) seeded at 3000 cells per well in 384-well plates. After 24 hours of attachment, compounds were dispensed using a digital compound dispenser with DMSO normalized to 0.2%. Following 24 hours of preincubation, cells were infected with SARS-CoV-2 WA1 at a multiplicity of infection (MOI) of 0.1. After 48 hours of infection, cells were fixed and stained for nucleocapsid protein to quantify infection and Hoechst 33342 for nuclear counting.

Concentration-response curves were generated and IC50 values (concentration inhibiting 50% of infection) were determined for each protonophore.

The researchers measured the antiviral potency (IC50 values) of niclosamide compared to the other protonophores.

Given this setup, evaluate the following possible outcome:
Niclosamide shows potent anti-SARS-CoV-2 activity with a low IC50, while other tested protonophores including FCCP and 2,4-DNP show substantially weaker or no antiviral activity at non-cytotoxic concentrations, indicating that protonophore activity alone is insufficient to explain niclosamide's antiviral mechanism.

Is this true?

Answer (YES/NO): NO